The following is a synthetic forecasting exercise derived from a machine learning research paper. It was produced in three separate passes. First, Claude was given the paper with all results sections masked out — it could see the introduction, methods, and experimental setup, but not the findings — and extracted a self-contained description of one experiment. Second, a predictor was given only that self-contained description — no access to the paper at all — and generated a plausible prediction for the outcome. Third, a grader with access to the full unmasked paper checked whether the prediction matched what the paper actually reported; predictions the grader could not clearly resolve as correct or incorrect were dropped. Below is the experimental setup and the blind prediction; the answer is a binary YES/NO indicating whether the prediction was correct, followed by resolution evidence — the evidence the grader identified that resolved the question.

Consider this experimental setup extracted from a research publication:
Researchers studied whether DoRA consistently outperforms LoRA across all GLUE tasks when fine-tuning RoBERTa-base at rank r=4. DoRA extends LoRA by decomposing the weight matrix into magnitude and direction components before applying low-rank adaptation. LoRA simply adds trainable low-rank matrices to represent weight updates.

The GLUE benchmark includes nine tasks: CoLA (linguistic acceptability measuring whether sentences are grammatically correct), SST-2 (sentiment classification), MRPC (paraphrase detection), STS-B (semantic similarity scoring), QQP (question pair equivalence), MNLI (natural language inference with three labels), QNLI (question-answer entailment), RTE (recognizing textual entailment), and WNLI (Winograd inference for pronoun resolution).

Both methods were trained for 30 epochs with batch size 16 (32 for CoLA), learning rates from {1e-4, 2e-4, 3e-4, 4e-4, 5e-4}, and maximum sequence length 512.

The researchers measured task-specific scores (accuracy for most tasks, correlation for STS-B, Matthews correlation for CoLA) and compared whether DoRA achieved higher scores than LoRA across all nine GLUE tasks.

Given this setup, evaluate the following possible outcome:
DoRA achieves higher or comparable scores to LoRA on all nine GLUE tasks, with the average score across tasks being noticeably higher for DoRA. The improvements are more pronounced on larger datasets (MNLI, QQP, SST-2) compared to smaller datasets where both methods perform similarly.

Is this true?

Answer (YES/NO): NO